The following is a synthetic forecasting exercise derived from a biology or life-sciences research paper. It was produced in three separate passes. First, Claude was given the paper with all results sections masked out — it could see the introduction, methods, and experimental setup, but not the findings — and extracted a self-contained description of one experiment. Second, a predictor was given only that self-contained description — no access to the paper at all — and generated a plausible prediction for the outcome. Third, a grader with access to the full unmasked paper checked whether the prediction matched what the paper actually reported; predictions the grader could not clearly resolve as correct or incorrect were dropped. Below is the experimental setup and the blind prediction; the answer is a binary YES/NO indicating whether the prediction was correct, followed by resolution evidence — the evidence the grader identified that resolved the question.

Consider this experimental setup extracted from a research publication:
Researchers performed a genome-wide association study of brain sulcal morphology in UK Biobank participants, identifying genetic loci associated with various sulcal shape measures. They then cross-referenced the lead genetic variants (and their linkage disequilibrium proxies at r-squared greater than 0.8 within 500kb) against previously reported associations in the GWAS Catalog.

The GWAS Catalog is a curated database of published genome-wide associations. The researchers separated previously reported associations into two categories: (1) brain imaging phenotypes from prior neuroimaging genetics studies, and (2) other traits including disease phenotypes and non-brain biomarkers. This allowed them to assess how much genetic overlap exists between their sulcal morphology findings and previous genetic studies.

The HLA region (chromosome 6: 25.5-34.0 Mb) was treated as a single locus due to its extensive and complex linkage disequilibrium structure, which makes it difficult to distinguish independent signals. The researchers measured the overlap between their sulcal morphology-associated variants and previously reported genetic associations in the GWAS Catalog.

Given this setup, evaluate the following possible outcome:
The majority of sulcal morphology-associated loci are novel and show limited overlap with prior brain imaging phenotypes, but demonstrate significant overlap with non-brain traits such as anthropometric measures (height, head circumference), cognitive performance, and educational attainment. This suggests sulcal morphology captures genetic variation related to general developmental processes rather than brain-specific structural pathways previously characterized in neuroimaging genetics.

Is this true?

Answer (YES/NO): NO